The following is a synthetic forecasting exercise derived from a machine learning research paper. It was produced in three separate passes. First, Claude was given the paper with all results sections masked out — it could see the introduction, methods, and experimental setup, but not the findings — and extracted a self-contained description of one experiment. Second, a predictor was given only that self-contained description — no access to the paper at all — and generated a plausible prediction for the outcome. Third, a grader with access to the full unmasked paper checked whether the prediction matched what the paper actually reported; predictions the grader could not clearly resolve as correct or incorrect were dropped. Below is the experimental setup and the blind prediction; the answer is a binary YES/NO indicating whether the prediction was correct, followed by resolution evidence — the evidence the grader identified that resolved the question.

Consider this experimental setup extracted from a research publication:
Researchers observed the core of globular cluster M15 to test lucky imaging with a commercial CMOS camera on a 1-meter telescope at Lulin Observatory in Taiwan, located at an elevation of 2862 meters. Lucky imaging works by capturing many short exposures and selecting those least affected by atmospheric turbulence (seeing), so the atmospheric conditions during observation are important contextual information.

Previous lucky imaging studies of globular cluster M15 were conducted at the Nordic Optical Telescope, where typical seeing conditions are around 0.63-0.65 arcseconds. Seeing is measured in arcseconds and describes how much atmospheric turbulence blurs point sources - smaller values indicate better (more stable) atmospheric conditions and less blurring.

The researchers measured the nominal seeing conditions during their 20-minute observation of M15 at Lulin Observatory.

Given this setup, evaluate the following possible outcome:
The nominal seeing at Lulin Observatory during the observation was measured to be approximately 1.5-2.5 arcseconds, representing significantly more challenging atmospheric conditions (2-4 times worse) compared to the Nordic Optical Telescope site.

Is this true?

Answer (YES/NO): NO